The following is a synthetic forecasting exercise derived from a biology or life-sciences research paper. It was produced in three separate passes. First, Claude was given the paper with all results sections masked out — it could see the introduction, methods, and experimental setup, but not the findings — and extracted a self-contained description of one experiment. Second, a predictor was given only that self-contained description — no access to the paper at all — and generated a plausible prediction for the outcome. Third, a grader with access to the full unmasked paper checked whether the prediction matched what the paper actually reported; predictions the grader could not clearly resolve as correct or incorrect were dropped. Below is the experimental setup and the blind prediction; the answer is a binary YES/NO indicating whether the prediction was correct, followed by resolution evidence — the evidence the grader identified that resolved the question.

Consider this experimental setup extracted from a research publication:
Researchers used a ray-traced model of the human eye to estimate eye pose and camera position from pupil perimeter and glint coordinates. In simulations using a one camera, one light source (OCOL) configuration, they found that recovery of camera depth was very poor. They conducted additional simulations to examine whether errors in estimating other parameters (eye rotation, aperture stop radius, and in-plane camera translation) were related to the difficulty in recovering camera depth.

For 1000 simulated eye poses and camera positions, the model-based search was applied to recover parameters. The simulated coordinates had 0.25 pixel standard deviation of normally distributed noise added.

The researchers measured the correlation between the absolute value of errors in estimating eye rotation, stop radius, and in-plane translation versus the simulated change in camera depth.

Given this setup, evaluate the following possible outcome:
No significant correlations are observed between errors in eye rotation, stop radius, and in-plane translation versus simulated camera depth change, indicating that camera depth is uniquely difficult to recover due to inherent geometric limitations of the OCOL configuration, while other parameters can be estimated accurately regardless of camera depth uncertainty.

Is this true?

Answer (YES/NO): NO